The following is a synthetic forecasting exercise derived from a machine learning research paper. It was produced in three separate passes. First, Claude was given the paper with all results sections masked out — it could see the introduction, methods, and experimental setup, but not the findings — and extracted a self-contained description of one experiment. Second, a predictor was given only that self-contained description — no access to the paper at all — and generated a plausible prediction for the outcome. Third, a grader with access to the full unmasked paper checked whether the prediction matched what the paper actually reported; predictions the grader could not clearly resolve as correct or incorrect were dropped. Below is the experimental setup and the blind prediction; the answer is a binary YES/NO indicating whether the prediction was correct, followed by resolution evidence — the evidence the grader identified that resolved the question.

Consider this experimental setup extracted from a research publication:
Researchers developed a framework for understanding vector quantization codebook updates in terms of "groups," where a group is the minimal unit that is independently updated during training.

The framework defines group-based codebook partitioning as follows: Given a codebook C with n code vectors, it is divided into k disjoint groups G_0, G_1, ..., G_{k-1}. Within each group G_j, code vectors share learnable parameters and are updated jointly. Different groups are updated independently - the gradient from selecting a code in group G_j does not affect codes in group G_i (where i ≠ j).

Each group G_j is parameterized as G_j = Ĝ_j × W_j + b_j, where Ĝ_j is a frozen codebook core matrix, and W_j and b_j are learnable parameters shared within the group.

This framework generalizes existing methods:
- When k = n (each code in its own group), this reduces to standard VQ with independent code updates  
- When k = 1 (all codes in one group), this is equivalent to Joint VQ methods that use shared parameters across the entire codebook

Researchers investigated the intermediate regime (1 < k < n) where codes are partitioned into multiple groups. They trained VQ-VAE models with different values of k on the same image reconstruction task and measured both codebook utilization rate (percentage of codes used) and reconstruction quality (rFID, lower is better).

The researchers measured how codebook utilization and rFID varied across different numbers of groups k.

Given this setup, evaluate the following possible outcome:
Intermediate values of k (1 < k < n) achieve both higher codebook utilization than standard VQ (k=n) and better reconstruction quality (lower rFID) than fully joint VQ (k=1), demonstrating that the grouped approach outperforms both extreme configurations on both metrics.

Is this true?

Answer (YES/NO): YES